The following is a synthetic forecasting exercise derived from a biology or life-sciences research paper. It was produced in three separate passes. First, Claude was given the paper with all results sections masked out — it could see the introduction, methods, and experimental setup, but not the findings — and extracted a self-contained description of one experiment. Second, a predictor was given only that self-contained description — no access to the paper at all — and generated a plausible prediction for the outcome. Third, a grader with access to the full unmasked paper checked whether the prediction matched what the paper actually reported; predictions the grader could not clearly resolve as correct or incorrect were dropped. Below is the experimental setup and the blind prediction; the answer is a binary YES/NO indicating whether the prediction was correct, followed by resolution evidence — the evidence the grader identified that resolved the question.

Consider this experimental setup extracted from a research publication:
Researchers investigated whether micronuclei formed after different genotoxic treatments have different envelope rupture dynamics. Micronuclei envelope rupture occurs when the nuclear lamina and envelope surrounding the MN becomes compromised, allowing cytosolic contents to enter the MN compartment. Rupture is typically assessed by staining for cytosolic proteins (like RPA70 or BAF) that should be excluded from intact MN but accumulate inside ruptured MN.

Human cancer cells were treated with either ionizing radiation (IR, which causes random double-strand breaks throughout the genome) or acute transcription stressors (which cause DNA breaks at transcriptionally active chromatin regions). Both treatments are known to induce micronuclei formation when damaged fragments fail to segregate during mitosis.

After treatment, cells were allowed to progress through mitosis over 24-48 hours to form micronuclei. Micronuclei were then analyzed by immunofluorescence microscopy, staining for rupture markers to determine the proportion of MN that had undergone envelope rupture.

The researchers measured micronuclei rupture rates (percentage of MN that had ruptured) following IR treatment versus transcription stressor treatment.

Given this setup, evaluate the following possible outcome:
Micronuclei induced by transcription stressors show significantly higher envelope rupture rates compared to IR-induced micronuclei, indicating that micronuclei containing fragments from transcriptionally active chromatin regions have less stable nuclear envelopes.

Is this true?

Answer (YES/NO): NO